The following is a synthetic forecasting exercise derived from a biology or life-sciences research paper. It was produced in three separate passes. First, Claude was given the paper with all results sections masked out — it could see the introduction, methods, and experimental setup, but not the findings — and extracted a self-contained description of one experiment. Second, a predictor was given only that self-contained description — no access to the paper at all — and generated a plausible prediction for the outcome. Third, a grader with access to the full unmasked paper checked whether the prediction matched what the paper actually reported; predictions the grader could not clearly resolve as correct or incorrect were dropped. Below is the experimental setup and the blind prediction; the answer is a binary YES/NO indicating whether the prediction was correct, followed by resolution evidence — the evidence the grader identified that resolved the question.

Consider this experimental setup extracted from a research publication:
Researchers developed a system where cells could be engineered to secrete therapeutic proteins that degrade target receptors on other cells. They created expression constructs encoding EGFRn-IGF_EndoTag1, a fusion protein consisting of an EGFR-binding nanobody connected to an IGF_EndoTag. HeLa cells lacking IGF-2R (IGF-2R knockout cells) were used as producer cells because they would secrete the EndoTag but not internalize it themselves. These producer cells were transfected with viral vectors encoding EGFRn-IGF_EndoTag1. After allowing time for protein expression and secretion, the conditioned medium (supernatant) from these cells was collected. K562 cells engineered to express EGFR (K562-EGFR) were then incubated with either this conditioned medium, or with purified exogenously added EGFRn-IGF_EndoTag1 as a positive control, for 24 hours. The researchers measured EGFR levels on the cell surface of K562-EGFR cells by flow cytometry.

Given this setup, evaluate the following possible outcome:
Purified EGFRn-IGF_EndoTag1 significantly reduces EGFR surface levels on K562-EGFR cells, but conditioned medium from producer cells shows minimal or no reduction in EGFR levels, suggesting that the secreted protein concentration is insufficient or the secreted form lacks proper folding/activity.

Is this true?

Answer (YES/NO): NO